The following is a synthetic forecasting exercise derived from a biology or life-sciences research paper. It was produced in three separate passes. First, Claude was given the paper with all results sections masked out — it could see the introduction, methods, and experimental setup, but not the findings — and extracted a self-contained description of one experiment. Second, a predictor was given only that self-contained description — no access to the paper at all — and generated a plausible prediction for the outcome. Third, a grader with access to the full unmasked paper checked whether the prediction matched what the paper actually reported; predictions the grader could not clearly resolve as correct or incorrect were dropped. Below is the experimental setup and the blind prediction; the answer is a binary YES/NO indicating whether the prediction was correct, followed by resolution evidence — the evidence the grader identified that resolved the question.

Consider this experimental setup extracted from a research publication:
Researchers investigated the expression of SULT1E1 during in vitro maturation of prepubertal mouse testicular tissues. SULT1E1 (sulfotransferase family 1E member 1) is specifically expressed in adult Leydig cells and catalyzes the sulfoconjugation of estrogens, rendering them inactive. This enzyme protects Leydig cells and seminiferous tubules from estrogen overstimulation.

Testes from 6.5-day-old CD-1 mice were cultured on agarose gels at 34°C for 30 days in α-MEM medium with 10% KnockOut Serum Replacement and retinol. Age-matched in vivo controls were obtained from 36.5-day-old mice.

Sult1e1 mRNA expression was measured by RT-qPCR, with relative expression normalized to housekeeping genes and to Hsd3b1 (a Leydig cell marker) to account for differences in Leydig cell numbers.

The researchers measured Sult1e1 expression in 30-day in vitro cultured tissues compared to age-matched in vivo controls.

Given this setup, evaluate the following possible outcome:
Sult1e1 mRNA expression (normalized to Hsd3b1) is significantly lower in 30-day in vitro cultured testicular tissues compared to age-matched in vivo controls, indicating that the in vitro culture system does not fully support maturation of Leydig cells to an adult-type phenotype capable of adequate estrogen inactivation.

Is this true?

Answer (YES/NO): YES